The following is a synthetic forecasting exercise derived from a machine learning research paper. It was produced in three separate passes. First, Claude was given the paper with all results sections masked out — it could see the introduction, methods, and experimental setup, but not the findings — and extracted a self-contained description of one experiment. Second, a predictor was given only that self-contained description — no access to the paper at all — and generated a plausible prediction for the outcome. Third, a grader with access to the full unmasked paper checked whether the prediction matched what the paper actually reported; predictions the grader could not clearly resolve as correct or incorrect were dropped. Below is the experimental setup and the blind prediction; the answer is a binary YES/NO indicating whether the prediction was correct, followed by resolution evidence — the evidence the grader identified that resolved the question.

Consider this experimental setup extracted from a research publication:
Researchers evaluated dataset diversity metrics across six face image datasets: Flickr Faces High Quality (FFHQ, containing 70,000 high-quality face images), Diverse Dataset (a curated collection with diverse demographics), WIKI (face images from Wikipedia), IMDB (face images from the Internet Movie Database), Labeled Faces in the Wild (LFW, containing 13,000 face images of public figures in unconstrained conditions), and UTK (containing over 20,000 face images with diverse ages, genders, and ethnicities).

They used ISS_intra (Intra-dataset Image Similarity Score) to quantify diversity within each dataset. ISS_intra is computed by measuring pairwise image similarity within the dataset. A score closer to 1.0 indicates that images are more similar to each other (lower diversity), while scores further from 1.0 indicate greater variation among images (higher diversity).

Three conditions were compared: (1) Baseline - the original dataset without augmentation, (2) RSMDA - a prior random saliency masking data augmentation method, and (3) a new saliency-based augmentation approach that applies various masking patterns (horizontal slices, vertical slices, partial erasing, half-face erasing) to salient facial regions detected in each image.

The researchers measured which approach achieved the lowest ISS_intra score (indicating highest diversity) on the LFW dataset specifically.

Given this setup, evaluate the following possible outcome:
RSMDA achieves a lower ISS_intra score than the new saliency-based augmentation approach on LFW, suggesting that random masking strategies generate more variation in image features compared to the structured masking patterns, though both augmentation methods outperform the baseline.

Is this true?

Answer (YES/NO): NO